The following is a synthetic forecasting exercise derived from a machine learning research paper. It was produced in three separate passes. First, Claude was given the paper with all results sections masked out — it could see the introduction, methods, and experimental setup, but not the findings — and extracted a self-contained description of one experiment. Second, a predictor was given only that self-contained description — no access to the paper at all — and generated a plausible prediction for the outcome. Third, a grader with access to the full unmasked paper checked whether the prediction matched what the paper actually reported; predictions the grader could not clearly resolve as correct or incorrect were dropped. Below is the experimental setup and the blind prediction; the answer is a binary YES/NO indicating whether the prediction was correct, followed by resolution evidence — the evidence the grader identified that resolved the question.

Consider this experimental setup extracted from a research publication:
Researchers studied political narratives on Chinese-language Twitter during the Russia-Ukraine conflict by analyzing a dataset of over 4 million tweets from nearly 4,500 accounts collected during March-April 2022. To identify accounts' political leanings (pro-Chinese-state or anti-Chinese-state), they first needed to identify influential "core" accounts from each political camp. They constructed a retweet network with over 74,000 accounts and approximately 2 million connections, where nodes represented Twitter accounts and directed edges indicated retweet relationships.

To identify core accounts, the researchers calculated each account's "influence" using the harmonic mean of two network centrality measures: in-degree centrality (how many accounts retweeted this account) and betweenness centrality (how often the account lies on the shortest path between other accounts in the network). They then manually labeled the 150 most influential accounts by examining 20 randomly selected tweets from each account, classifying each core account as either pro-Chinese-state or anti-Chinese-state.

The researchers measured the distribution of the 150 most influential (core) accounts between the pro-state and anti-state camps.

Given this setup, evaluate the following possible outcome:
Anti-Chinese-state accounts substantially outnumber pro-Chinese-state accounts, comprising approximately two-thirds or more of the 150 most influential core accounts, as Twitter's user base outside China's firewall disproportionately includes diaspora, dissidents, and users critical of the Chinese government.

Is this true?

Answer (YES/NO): NO